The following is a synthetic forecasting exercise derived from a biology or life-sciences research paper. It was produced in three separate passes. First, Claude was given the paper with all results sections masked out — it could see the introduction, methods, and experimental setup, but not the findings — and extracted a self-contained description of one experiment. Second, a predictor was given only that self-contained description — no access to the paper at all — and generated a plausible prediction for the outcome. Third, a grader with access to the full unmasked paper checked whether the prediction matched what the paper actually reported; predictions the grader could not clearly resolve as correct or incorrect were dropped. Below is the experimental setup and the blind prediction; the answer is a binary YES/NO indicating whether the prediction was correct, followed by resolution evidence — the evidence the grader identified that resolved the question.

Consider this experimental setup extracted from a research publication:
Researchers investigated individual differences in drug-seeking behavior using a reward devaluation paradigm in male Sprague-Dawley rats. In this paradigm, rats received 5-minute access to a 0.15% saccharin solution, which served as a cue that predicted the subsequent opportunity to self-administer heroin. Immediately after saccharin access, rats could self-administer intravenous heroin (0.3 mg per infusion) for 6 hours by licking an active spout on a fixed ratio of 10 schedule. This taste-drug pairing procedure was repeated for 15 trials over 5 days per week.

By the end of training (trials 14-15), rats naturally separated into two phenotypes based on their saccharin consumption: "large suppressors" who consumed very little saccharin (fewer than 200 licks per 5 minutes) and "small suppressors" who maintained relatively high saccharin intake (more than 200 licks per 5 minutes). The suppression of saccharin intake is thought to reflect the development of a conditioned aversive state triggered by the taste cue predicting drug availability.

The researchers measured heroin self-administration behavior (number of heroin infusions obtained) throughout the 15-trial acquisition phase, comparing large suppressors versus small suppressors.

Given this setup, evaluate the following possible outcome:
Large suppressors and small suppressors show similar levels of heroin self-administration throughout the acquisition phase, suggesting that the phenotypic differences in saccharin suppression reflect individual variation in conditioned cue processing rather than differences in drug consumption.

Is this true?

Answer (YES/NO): YES